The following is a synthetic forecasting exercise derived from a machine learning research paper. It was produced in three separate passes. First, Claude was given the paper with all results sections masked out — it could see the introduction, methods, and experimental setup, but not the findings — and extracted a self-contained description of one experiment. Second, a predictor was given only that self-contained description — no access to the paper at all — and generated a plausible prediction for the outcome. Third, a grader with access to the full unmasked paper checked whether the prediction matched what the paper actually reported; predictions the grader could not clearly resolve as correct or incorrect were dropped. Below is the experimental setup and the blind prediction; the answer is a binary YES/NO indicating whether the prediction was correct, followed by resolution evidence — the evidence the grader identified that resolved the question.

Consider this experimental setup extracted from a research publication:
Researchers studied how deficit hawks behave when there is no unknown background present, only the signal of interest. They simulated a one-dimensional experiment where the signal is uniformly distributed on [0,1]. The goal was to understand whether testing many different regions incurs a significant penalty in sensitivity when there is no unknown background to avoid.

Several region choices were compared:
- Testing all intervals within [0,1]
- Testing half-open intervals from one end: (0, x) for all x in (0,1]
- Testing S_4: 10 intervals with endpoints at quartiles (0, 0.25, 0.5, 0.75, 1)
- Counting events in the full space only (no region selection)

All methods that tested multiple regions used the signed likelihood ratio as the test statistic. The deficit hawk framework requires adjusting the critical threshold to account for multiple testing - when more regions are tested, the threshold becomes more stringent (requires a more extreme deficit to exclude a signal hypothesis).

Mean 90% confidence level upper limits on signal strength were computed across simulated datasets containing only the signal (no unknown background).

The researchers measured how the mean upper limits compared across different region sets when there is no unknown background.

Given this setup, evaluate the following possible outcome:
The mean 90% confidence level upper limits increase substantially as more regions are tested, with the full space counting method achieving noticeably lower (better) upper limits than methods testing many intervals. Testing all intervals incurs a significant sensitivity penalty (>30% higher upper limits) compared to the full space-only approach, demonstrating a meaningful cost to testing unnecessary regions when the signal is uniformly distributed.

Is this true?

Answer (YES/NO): NO